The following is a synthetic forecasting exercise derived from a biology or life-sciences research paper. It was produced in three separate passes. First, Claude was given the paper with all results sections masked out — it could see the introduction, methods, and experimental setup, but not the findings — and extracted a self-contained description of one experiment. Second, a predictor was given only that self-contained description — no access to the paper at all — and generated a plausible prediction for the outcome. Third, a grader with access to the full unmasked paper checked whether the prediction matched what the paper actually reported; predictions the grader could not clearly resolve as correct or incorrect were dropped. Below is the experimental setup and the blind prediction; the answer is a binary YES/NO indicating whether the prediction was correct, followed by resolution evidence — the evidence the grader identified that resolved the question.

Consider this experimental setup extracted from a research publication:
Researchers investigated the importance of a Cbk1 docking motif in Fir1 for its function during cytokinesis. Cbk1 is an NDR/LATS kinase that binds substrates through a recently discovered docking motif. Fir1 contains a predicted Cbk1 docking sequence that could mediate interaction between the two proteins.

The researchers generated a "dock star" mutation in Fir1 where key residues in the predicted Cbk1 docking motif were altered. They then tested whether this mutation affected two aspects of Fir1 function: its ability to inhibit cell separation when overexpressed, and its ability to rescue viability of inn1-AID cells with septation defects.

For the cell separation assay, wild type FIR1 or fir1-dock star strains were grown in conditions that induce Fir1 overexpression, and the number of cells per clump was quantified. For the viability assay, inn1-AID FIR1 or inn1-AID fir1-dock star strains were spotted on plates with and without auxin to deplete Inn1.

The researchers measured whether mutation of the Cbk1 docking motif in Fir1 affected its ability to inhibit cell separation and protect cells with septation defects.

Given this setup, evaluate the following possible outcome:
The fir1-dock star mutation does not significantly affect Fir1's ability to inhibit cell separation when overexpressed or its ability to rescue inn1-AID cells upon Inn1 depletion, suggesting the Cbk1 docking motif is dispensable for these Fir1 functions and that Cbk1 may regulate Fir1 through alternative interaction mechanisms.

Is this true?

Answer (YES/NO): NO